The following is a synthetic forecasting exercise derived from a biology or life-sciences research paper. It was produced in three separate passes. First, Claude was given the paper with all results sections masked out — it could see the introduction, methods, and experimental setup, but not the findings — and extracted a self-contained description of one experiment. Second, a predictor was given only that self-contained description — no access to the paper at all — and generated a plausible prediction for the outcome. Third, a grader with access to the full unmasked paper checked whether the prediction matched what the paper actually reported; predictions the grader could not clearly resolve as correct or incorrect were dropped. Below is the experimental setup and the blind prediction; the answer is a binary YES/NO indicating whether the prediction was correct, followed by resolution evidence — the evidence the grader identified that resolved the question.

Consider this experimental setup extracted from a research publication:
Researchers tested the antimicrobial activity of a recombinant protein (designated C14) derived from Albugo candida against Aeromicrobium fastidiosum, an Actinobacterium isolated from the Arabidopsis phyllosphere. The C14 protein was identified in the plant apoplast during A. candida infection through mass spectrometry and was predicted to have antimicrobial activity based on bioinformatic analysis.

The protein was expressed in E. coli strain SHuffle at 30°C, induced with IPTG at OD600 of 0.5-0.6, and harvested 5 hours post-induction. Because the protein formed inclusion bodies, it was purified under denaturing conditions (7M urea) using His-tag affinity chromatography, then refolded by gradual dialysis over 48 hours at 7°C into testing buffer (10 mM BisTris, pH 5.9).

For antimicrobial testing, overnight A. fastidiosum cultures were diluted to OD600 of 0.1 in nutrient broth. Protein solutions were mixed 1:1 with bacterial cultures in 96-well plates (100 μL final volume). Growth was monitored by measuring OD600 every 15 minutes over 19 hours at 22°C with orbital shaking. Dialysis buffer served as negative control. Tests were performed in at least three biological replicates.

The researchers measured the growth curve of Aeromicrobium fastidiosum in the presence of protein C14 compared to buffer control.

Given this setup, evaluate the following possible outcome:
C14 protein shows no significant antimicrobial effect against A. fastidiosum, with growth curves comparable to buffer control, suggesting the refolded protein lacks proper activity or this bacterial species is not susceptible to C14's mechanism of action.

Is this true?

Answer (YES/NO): NO